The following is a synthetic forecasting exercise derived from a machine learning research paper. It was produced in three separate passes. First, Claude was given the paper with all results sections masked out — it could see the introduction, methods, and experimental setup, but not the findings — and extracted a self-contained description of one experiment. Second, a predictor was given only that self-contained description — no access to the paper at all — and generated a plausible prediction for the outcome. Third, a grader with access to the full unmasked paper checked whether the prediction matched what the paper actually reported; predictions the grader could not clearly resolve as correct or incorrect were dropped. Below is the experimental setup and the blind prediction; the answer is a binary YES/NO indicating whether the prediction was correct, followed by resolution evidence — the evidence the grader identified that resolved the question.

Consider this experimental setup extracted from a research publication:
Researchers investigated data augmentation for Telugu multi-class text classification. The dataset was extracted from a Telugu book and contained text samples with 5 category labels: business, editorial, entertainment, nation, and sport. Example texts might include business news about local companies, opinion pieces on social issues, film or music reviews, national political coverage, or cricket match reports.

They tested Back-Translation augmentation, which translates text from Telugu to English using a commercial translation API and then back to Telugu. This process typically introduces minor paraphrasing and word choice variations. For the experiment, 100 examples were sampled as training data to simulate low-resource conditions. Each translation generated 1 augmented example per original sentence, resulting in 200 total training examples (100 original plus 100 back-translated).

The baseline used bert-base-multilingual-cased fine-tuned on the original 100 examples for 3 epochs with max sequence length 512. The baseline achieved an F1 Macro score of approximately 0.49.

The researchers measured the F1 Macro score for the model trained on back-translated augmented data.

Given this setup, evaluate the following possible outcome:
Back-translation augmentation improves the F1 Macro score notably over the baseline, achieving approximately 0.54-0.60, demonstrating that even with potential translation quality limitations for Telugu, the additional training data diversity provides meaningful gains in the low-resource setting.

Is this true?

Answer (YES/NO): NO